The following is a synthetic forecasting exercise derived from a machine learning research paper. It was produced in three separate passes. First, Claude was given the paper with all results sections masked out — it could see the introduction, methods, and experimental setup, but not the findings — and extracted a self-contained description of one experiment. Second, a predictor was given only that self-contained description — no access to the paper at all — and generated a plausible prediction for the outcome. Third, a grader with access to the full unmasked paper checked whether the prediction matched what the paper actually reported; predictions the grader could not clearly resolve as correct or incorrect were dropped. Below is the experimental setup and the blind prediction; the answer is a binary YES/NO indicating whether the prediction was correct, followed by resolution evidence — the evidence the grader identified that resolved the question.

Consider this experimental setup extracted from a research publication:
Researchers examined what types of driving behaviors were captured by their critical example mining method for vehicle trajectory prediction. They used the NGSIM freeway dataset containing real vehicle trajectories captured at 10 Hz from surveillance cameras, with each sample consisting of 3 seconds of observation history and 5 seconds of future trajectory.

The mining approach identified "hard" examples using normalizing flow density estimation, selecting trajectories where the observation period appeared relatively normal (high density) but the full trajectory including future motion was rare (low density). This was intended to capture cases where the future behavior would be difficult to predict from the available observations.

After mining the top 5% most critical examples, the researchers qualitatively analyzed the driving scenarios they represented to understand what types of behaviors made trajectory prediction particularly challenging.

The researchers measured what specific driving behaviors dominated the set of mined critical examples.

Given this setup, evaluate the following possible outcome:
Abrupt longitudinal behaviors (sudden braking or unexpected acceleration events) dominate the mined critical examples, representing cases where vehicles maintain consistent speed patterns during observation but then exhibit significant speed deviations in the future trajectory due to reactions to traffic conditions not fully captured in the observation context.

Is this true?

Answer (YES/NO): NO